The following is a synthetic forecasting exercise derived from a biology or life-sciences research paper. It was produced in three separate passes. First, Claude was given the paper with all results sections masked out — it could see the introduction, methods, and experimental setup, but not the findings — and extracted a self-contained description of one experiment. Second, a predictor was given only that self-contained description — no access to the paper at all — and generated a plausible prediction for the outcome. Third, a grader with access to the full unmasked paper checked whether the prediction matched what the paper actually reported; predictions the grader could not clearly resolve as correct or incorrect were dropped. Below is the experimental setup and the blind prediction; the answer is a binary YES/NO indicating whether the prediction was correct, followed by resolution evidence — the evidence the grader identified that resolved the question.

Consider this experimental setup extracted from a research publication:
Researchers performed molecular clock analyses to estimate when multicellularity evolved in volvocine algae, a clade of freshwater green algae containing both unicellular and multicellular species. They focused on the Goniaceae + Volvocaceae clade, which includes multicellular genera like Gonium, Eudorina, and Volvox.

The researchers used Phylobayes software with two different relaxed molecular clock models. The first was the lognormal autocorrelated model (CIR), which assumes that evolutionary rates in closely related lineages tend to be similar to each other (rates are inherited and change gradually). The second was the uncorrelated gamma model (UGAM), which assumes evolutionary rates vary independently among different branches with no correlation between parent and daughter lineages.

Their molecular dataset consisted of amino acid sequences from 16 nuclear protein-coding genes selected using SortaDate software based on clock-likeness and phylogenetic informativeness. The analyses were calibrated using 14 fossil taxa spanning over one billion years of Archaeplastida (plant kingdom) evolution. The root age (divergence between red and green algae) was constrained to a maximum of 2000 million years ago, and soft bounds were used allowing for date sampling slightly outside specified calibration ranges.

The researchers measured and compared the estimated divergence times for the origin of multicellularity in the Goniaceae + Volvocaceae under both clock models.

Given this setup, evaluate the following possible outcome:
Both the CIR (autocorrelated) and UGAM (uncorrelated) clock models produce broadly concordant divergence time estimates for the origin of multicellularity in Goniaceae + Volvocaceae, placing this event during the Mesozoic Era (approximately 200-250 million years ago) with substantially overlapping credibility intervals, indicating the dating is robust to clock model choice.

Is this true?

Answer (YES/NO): NO